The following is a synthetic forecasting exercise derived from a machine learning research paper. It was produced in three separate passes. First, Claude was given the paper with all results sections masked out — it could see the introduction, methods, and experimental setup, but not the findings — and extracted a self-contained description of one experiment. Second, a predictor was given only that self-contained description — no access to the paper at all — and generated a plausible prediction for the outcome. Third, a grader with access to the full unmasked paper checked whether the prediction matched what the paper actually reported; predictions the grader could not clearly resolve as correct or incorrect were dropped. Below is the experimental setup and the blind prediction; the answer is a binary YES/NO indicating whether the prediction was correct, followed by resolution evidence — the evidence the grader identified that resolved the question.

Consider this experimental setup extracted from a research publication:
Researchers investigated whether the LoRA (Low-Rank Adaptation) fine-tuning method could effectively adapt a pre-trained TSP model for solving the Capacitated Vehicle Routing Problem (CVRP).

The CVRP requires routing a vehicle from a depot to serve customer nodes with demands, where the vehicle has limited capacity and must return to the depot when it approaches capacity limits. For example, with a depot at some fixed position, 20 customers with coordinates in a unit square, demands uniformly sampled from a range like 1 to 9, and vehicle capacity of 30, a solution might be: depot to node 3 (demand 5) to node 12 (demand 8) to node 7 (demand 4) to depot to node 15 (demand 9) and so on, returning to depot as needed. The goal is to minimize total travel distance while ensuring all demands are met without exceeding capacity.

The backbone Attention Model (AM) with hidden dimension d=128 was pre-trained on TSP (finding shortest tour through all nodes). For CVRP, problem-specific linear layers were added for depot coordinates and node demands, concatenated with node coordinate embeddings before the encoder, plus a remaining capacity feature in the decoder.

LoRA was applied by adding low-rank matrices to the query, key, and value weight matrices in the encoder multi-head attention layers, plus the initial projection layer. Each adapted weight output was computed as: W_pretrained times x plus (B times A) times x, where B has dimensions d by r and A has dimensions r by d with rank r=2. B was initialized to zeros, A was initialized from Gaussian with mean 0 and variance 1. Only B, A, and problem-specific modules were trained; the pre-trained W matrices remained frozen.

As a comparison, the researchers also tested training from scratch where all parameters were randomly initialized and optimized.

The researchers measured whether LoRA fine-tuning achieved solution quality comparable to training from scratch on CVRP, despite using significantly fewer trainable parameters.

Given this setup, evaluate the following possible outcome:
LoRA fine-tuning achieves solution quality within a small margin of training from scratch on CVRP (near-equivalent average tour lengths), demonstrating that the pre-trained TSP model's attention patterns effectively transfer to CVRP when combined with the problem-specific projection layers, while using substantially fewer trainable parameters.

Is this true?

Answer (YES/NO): YES